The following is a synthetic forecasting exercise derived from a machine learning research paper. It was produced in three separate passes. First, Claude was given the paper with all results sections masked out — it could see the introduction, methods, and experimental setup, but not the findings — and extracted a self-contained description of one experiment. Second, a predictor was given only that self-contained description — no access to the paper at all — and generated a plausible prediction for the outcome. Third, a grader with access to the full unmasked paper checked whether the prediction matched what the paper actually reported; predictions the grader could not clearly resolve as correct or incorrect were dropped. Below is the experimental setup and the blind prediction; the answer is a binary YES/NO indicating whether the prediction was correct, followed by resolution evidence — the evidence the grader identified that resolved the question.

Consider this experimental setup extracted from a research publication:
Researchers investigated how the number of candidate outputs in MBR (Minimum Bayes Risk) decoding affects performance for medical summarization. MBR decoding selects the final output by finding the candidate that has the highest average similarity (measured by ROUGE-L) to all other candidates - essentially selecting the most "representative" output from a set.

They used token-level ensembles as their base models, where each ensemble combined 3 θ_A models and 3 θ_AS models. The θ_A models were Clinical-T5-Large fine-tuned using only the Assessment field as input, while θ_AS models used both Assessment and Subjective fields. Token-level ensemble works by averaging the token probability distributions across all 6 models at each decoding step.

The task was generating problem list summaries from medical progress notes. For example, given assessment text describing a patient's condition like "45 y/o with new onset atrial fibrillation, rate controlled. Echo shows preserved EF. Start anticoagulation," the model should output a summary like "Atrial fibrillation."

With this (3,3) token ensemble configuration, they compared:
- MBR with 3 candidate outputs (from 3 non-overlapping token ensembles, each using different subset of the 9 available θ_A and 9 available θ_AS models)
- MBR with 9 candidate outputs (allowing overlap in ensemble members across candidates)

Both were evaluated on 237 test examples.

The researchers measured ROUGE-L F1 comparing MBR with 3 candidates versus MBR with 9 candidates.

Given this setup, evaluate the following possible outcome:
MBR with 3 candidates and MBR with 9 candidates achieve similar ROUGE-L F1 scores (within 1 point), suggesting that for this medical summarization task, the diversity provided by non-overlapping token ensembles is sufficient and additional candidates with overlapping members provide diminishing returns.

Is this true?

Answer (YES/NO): YES